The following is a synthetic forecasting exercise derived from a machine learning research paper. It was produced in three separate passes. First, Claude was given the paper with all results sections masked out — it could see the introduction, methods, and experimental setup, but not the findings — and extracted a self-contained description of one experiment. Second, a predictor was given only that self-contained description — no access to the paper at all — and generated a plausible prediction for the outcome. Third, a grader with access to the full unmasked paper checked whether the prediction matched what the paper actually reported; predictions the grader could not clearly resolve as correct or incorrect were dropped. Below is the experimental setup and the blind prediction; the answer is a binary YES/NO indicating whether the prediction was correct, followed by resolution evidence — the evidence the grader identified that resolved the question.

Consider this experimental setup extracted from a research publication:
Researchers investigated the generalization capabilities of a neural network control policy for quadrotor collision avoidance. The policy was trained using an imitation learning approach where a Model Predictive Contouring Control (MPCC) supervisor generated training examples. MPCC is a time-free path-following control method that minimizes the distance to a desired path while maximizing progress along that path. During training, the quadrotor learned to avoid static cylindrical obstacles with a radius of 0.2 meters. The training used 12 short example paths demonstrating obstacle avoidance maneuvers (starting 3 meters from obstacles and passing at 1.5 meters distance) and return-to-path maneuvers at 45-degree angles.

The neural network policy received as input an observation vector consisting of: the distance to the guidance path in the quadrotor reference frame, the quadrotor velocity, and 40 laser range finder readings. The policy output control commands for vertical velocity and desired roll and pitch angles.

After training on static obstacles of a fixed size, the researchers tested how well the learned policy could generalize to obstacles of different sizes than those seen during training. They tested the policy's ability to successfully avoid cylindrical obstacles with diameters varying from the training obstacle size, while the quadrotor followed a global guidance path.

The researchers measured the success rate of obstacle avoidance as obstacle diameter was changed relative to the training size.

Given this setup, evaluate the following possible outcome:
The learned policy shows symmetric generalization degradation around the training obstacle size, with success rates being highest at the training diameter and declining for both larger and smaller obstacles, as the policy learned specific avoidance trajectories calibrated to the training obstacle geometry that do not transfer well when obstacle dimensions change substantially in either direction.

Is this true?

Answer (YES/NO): NO